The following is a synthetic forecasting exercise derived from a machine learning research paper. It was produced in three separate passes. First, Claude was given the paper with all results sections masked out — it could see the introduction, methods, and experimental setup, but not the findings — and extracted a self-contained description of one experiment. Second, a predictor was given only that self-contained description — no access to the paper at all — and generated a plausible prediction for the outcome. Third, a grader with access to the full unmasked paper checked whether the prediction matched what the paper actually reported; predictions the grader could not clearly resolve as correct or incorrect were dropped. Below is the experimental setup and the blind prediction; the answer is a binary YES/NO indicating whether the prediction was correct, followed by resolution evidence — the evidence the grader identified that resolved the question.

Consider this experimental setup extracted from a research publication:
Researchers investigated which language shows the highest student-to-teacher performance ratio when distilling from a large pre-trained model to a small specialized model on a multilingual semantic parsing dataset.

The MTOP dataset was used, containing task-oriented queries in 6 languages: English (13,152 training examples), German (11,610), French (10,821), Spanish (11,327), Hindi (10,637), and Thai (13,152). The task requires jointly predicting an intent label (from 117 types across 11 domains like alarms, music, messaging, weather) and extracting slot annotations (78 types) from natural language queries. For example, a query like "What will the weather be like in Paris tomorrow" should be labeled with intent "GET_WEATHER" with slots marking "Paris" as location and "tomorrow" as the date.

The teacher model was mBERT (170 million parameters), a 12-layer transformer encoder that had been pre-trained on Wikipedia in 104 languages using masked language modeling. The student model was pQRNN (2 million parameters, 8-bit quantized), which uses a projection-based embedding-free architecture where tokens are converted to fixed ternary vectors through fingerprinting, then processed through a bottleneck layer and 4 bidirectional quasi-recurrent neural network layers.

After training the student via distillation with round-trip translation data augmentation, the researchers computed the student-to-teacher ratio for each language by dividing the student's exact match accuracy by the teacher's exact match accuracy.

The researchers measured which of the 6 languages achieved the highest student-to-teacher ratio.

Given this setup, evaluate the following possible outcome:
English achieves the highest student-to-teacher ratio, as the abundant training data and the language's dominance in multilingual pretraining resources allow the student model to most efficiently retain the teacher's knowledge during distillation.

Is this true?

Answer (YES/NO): NO